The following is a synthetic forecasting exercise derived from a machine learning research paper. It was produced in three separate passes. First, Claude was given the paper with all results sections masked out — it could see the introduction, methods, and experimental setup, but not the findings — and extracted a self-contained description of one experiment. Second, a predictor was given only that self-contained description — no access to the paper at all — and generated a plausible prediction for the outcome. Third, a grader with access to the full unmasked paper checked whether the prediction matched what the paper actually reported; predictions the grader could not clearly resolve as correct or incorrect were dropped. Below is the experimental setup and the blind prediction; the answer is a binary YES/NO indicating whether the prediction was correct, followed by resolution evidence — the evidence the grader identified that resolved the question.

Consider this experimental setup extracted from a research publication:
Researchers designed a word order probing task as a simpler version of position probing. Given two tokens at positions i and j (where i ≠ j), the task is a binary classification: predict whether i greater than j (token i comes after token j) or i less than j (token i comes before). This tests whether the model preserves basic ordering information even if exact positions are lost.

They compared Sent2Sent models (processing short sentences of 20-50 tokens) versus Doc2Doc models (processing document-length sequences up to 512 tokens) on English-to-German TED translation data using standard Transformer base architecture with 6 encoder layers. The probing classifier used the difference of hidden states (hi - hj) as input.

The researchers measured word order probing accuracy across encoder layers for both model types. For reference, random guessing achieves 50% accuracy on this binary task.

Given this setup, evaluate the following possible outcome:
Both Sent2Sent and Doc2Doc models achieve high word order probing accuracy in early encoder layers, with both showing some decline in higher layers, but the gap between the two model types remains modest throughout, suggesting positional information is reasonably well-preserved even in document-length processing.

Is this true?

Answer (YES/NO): NO